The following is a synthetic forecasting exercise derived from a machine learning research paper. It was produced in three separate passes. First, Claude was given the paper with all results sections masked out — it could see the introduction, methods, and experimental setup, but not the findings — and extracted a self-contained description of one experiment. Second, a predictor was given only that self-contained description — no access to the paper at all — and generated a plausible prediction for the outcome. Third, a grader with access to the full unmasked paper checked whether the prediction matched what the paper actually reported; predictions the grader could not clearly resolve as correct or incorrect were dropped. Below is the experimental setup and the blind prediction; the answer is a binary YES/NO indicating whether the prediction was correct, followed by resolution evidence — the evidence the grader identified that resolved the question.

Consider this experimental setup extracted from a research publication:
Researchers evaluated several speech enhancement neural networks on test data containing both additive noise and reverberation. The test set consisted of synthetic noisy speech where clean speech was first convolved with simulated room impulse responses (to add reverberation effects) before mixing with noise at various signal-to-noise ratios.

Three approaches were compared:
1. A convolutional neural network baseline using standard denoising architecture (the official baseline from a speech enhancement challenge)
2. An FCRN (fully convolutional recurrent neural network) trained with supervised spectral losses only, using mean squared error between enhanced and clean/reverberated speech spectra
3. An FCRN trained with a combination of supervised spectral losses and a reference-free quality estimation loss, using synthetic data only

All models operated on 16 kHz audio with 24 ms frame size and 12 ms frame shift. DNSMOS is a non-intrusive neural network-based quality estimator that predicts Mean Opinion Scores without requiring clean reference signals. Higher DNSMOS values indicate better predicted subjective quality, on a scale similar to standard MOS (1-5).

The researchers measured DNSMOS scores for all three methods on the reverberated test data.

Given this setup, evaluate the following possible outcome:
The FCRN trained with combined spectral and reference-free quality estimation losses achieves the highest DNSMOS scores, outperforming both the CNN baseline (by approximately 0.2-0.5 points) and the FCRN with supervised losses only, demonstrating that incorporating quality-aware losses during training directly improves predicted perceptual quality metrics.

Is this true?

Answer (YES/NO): NO